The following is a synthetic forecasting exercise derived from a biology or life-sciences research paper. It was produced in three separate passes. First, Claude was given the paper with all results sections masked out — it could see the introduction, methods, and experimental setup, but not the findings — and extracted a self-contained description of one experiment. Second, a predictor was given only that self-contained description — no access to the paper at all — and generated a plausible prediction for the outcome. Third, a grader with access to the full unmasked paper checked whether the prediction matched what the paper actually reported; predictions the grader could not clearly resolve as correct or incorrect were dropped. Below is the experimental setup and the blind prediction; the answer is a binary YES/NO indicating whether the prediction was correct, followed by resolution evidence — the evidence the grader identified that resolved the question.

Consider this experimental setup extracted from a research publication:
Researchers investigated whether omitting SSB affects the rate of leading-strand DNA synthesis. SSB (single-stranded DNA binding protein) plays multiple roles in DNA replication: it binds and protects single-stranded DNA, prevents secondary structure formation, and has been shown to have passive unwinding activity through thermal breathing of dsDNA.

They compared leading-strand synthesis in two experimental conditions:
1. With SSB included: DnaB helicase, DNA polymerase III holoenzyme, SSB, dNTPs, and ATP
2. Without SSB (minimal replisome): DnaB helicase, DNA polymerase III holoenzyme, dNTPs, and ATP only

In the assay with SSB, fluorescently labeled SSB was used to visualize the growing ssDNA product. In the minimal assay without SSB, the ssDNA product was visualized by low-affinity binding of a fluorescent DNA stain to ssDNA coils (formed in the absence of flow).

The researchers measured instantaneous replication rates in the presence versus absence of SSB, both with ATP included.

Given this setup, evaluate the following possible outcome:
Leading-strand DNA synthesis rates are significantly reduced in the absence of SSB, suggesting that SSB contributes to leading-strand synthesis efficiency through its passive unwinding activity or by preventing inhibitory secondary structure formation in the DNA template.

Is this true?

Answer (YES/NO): NO